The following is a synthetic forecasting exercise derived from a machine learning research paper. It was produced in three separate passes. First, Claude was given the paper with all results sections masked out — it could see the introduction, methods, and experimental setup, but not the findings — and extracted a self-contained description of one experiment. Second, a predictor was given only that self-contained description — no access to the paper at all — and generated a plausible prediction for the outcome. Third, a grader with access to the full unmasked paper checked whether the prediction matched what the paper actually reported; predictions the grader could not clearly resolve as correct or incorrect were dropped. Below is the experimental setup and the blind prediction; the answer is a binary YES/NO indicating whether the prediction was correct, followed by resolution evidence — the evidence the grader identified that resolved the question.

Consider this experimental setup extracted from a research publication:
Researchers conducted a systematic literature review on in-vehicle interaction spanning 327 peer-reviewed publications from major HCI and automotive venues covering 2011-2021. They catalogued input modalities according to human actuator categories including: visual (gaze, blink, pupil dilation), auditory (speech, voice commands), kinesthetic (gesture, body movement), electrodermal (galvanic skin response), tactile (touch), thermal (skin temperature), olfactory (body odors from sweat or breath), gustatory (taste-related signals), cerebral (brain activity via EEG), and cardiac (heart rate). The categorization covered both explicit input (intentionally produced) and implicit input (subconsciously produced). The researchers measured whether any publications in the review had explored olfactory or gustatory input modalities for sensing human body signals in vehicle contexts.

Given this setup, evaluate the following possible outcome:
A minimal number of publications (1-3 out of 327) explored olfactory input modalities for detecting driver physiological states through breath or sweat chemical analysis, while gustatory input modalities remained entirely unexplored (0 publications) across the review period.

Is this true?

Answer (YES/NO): NO